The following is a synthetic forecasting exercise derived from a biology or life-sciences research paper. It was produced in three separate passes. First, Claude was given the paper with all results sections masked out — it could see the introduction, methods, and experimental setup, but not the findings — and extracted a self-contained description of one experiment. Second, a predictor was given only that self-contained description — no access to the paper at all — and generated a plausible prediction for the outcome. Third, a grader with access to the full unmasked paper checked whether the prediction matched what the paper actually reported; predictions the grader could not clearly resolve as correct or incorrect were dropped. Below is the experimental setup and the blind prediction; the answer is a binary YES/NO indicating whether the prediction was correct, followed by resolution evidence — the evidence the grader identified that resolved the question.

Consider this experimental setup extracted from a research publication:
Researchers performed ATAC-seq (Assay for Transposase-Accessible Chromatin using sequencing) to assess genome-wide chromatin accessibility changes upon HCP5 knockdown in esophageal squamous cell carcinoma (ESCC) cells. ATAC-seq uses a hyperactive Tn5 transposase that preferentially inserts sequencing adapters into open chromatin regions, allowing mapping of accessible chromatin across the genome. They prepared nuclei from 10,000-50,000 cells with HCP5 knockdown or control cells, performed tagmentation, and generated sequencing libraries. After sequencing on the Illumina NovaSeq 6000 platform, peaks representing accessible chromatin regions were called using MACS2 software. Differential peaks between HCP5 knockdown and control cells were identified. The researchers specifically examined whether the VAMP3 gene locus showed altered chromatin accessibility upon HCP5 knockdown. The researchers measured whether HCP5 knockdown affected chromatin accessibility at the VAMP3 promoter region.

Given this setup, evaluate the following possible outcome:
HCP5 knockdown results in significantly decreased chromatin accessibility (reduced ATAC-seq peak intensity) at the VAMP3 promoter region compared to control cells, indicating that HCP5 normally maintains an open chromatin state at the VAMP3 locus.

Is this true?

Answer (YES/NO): YES